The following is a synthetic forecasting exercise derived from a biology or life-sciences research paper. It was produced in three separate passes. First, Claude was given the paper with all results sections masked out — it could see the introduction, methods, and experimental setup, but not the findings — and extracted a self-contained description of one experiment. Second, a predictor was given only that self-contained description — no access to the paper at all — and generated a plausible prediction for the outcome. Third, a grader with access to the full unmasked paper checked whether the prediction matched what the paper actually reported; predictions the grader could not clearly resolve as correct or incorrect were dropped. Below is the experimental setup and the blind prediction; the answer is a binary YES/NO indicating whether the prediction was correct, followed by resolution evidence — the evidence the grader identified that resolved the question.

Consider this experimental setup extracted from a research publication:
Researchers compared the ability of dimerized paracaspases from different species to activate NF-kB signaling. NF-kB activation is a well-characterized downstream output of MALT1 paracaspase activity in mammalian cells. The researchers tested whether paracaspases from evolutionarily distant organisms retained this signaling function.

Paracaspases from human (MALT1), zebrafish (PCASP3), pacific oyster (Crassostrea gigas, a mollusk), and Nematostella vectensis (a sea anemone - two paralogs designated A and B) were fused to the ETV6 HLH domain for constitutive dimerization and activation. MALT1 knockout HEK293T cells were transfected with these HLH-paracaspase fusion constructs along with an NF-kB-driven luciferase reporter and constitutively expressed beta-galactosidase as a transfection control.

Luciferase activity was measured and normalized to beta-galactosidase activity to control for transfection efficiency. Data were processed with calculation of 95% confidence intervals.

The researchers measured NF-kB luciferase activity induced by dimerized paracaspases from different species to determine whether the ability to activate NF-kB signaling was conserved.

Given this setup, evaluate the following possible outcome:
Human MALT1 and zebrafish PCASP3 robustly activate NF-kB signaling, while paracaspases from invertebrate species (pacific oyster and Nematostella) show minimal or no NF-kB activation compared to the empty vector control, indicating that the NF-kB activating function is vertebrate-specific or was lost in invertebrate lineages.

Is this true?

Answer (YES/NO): NO